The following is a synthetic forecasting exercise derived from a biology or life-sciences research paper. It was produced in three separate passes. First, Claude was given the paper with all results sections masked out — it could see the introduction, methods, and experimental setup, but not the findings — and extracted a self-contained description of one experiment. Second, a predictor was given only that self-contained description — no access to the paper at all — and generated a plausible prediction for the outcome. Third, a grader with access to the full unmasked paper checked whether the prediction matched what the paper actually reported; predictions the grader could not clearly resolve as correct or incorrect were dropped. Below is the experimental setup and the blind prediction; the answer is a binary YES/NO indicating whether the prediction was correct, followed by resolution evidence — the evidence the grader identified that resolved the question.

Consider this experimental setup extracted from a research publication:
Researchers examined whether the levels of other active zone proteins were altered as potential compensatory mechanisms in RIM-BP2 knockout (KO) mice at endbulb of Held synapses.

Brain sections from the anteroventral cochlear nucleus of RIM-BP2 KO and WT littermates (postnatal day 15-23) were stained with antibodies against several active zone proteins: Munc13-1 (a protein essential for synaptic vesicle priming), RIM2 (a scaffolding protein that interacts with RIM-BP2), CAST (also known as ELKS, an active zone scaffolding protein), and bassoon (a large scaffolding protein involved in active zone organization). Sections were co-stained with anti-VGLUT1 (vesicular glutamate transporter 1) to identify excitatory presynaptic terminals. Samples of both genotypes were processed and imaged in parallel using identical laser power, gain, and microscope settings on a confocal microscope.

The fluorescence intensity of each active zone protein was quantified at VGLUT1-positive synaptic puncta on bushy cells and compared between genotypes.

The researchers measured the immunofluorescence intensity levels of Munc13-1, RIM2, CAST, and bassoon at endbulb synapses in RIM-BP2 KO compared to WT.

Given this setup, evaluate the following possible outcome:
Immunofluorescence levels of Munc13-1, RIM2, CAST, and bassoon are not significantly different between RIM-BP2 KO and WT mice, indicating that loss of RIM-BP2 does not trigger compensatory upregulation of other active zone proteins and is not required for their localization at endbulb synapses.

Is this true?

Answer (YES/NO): YES